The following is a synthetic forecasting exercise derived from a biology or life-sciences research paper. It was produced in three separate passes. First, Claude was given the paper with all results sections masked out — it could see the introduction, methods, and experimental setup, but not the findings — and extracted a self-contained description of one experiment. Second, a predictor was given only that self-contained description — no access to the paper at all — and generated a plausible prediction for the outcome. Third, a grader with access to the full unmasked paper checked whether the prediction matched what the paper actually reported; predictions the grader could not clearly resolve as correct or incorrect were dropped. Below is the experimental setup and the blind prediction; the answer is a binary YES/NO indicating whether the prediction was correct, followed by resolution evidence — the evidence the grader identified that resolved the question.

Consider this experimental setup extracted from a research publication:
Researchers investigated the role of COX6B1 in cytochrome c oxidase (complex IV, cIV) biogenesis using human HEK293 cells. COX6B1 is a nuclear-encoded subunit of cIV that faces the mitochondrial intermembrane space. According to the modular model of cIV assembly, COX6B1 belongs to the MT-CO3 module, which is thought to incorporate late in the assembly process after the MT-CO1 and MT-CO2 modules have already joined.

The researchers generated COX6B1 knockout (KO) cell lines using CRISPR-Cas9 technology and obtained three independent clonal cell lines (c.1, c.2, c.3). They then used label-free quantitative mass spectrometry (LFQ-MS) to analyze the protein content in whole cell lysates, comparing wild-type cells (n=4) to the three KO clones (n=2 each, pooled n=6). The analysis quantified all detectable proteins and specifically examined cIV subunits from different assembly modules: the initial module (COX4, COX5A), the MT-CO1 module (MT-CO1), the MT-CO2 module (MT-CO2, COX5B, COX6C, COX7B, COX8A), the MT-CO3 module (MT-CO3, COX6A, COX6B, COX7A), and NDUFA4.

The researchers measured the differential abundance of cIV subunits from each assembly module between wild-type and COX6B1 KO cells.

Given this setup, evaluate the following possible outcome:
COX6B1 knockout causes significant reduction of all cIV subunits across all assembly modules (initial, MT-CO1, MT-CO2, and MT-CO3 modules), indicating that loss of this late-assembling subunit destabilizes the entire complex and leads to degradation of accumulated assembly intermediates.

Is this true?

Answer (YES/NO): NO